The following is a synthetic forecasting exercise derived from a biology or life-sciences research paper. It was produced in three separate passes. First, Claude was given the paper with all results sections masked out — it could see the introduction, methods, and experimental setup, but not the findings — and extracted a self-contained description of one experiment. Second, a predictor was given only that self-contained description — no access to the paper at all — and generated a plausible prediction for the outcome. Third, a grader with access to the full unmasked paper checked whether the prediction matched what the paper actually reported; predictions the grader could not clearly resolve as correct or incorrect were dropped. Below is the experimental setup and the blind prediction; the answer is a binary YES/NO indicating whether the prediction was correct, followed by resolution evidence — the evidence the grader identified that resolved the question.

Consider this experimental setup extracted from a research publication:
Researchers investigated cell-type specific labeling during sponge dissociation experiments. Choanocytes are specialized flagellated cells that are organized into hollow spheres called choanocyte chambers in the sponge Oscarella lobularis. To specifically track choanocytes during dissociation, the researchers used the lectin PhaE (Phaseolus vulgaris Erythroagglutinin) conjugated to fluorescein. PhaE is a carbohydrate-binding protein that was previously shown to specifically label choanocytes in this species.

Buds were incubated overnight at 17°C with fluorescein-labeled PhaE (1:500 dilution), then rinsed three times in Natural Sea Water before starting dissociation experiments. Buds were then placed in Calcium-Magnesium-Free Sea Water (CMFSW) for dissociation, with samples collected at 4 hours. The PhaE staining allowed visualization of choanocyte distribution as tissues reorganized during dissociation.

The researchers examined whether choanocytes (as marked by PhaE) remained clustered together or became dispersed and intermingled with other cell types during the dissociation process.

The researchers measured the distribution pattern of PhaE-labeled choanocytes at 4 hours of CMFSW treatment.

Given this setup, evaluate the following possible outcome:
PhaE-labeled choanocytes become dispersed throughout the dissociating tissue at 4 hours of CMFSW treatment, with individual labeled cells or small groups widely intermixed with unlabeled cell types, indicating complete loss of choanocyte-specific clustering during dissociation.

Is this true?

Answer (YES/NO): NO